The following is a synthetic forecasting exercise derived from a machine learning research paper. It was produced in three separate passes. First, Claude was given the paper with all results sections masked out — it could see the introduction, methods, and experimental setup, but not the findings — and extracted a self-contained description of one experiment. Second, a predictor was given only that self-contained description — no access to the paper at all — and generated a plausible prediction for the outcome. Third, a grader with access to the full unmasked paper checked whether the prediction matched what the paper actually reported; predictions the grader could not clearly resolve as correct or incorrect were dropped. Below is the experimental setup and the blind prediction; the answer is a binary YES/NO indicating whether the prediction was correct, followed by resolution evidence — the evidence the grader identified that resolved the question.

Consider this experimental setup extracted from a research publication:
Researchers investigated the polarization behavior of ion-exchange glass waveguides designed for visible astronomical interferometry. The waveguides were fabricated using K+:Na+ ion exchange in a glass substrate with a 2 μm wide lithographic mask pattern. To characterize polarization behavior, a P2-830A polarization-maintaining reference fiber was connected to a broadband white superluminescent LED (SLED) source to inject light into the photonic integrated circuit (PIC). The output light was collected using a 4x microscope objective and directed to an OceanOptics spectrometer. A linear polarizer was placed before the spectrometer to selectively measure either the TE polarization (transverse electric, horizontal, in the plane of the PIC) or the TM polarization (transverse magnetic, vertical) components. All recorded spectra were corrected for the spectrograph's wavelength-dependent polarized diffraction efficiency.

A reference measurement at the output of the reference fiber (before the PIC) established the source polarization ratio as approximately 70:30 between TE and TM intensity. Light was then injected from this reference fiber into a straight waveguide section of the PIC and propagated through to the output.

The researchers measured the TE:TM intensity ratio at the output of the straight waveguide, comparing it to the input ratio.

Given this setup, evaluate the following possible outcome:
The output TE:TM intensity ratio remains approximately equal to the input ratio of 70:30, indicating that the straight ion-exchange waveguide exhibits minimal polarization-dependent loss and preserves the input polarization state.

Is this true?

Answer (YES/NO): NO